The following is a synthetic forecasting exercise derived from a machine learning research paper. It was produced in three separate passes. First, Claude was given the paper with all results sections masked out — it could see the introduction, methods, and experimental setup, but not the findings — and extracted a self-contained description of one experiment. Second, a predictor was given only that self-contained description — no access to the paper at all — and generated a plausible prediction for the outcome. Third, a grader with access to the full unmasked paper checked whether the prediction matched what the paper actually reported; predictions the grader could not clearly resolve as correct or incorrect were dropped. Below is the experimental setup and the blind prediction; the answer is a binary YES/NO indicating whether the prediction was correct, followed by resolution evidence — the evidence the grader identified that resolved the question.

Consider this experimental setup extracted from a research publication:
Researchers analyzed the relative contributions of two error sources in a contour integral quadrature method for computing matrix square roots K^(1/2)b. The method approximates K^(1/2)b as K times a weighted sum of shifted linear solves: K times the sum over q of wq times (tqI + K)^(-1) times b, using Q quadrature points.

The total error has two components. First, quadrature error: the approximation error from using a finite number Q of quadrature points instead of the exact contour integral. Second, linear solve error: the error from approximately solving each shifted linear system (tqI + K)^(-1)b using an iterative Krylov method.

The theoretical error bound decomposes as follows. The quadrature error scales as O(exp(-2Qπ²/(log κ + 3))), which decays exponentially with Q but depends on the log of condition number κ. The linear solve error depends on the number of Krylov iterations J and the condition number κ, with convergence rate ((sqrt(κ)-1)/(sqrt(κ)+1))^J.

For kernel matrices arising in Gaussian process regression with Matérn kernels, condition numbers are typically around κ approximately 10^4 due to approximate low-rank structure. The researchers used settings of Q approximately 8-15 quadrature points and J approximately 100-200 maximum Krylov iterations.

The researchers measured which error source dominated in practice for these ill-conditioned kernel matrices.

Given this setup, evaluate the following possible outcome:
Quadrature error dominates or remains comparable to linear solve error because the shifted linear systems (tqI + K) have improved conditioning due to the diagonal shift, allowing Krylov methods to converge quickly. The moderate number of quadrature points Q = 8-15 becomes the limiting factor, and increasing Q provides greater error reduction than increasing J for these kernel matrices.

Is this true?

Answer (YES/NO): NO